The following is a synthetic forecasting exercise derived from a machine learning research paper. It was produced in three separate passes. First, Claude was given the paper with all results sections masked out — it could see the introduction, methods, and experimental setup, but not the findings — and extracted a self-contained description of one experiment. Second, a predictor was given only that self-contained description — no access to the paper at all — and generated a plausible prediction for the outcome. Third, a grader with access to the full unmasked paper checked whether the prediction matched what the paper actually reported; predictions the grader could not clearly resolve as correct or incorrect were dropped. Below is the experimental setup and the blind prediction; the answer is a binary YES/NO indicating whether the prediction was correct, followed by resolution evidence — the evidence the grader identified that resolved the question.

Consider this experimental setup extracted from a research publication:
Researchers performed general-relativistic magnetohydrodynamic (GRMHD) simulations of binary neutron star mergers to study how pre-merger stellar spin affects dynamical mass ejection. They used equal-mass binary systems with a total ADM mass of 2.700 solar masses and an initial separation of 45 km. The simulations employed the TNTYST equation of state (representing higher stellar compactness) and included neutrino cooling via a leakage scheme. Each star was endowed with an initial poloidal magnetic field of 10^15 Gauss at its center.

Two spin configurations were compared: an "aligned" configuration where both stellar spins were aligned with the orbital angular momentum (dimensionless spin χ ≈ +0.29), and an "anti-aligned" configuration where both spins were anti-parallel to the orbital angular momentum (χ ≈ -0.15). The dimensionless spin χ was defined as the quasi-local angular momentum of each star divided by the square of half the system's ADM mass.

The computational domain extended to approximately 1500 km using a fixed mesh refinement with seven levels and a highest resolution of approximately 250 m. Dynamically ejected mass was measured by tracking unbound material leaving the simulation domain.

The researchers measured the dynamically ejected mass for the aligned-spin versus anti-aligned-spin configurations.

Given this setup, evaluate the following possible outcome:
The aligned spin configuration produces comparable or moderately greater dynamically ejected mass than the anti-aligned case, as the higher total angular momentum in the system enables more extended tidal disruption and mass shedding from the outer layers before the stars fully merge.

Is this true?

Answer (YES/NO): NO